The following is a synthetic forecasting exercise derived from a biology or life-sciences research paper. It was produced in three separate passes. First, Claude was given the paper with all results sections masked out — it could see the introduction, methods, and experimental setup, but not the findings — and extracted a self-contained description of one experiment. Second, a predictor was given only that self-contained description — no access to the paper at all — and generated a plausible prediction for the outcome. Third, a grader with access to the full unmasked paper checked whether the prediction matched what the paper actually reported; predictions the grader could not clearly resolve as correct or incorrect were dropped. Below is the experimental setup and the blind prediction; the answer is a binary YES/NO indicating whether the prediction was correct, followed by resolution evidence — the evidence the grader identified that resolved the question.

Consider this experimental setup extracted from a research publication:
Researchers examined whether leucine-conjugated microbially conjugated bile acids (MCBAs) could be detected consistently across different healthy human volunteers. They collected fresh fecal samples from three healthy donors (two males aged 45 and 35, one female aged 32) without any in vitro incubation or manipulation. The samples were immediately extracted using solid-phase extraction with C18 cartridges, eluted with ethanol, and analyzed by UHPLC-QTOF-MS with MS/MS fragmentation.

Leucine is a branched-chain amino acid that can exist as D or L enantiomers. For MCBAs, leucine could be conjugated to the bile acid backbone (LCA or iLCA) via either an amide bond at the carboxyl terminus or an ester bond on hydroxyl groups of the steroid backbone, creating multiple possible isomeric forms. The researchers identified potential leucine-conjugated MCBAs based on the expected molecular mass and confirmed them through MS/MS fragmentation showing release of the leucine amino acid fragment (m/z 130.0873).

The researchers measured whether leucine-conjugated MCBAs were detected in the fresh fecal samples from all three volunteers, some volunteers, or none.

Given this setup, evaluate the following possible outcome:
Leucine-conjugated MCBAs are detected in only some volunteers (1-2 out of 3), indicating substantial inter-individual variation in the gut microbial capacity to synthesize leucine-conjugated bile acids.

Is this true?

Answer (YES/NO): NO